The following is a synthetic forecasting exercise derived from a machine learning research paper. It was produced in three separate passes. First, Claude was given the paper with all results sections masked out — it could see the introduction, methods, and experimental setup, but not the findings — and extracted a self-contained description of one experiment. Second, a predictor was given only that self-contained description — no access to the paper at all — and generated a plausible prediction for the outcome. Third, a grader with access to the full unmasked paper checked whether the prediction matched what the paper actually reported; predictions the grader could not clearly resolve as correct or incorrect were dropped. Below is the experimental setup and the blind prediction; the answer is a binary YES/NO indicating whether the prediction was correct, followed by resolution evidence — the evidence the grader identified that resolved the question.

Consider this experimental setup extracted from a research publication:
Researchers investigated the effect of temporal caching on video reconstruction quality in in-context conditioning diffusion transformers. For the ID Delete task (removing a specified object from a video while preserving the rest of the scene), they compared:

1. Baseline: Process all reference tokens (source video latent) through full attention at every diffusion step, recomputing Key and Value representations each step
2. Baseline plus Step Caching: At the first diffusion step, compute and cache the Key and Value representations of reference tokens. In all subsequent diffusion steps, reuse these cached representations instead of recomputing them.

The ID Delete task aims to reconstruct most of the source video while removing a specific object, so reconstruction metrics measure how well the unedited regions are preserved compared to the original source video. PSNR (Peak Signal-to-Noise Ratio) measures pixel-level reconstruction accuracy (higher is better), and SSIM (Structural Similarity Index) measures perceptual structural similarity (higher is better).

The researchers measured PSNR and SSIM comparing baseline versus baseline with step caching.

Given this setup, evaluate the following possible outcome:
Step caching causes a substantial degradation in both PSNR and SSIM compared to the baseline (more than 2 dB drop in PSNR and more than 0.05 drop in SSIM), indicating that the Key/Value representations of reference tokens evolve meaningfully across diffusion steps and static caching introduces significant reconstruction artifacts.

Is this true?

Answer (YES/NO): NO